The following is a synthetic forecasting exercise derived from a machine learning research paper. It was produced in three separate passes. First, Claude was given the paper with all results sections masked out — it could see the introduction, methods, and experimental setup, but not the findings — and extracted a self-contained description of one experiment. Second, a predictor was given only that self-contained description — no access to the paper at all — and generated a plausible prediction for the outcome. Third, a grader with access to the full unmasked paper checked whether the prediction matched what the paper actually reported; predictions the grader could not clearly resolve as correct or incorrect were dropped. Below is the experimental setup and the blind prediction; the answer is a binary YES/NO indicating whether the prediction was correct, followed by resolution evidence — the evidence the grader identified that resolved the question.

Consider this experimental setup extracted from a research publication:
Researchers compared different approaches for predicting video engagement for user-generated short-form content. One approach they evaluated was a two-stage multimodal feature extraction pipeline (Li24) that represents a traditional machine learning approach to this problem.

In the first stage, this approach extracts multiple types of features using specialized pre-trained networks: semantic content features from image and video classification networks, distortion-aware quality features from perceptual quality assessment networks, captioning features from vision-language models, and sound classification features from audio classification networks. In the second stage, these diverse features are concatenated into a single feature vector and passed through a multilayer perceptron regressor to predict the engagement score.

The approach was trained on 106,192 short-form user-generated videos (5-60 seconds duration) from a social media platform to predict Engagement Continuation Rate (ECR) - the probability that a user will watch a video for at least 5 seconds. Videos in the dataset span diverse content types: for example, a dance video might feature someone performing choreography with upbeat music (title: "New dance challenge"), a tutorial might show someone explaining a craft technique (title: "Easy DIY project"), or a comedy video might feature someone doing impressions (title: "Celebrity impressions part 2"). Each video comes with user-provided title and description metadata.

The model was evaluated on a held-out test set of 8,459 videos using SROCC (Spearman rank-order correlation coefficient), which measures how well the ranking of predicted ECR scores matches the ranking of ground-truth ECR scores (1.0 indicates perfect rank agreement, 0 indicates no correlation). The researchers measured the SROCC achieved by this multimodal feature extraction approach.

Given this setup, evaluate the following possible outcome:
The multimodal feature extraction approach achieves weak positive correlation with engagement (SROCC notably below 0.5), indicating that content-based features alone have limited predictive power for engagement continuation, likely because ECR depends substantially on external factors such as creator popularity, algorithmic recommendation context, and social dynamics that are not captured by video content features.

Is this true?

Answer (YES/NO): NO